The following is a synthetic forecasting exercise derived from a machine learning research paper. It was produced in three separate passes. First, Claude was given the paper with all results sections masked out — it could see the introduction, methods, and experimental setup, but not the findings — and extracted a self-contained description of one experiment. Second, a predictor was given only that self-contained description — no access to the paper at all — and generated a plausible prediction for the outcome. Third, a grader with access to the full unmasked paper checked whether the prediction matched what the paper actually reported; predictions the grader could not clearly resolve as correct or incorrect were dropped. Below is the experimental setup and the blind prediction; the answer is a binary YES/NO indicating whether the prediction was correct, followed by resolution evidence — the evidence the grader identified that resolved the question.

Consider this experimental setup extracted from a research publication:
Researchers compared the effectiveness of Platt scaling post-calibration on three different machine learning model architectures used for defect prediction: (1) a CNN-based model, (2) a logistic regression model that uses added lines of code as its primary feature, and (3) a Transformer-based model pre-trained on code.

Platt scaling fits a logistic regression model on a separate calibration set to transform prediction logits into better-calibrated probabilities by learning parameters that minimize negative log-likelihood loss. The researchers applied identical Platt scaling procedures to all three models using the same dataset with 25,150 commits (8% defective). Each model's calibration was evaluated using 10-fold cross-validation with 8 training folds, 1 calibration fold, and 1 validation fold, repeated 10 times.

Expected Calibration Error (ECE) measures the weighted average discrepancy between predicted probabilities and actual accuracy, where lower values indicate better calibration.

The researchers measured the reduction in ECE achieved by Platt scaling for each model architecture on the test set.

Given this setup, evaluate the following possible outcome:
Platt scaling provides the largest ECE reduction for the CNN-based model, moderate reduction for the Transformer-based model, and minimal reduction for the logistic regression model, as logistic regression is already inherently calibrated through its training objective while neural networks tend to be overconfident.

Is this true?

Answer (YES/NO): YES